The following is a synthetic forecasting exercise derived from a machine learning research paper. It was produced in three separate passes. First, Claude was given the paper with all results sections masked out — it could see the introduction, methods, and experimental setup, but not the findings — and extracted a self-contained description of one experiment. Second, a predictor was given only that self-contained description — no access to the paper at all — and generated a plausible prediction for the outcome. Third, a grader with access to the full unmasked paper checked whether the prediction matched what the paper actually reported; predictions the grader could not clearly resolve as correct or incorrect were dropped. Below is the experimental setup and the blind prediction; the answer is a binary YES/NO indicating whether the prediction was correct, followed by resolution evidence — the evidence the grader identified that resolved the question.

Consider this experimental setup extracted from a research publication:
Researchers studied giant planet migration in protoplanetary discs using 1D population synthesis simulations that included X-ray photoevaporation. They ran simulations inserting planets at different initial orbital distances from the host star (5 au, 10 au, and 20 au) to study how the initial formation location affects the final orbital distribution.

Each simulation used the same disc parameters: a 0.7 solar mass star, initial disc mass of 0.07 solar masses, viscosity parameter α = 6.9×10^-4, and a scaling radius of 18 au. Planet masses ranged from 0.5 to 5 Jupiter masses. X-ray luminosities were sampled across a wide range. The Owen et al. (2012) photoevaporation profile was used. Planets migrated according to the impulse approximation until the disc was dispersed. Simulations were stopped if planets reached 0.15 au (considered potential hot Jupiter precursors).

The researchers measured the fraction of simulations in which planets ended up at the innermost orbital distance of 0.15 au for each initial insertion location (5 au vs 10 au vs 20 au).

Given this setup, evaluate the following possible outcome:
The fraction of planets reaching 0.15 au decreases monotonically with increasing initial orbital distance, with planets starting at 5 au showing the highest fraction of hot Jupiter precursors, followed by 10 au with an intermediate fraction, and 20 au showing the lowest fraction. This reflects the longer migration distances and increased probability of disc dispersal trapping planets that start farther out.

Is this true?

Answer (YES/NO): YES